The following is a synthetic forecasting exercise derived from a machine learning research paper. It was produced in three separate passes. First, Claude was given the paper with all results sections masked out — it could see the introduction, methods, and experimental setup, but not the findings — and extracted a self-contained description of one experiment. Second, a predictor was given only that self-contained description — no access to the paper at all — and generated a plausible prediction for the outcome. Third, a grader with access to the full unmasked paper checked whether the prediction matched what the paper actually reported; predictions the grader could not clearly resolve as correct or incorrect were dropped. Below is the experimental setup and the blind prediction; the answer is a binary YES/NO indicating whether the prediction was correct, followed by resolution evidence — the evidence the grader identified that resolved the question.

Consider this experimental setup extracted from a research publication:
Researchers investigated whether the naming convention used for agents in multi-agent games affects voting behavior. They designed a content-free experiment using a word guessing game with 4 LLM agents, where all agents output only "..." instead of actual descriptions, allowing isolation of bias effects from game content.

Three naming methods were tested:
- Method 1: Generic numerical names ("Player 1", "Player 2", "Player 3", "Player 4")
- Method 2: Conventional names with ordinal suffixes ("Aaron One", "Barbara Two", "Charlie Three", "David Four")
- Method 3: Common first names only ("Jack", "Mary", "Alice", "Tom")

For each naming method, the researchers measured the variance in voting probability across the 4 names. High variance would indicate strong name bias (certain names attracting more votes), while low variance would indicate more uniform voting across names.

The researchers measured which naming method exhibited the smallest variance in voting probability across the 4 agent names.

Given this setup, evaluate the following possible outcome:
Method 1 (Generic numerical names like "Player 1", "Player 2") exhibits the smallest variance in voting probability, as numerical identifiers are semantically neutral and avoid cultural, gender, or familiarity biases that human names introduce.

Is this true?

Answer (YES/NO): YES